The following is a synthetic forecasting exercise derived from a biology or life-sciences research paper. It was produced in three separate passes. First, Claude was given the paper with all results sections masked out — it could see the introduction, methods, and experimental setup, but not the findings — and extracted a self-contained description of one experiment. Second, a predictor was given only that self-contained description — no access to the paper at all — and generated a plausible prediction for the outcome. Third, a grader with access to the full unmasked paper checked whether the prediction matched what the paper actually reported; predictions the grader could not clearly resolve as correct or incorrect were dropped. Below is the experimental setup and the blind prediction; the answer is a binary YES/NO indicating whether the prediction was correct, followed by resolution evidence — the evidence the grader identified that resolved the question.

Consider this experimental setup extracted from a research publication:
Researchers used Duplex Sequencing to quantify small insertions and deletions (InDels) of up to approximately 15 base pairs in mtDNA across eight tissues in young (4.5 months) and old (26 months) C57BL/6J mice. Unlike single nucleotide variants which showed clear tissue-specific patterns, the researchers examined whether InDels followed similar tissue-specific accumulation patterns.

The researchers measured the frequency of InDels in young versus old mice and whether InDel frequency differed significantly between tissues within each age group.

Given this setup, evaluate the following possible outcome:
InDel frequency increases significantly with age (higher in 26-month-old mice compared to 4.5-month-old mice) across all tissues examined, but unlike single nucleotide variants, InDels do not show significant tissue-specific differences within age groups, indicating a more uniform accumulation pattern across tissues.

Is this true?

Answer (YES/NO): YES